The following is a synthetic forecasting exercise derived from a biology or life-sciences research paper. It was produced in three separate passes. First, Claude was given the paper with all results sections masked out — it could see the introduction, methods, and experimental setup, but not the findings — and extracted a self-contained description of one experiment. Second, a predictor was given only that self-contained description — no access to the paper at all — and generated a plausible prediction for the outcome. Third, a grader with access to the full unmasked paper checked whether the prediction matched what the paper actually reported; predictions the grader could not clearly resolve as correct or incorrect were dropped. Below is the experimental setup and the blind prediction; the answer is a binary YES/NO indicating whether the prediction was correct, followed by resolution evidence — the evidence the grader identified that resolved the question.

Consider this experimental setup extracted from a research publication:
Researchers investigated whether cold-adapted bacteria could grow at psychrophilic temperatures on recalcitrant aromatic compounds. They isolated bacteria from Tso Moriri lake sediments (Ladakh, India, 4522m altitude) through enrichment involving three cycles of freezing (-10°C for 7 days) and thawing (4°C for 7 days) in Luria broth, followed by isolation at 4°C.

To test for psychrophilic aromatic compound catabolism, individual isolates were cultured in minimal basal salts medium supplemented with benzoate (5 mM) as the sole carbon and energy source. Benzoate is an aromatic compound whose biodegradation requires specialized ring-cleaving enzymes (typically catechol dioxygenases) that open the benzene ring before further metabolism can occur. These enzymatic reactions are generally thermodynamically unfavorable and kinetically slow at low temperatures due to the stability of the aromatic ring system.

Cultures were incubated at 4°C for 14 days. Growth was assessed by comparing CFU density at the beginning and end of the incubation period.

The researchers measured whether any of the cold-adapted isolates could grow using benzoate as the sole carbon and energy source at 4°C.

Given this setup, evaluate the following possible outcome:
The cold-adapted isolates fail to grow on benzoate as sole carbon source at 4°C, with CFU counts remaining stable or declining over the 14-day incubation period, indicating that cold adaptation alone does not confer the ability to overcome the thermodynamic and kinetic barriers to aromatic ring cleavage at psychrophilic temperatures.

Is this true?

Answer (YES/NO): NO